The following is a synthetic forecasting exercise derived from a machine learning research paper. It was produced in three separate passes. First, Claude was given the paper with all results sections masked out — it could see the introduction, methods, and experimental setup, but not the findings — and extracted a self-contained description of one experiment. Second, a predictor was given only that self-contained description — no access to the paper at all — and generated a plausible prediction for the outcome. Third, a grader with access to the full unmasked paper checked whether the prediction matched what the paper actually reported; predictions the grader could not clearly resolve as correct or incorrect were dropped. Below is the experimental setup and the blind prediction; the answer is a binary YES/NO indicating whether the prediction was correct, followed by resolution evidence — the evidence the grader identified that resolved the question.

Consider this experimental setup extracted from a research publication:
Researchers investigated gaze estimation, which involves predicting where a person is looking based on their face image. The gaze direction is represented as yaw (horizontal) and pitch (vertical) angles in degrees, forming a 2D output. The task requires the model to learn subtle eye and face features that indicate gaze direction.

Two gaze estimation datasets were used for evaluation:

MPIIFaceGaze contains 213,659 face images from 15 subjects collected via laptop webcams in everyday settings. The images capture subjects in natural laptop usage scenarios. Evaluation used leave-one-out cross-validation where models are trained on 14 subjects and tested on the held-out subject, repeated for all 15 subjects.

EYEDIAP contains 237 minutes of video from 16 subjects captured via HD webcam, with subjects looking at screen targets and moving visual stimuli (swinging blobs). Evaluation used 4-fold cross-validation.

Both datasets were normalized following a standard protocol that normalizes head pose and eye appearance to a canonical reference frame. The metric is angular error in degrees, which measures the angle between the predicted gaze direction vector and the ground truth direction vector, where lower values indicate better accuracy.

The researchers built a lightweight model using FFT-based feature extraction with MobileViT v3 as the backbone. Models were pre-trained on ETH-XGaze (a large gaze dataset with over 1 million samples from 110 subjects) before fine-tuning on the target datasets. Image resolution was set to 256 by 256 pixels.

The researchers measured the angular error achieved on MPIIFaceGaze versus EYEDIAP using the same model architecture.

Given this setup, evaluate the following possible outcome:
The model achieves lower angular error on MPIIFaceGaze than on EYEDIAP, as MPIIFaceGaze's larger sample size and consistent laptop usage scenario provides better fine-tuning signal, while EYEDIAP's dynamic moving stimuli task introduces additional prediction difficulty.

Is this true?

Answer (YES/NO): YES